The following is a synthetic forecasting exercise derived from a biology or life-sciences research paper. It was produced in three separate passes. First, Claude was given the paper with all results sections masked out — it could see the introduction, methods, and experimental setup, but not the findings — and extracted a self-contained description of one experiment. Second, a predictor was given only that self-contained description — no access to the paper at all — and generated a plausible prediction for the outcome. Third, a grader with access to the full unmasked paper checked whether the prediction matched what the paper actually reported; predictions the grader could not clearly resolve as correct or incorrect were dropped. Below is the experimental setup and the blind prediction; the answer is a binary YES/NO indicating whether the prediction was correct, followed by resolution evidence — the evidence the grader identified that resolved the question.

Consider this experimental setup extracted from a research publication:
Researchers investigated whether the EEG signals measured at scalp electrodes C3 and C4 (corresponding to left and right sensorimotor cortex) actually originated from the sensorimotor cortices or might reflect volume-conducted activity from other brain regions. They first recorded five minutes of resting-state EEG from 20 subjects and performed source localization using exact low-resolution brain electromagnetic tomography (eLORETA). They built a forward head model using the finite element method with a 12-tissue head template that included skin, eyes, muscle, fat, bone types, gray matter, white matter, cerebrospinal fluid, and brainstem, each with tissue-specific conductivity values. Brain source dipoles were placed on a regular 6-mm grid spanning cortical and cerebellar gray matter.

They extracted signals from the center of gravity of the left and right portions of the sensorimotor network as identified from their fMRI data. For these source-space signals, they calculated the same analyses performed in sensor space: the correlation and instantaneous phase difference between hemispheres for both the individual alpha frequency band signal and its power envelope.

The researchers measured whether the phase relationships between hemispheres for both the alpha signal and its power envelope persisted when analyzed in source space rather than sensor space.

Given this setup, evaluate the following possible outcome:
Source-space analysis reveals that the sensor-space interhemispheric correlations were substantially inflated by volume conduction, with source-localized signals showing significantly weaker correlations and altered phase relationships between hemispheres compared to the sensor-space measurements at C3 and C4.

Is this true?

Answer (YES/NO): NO